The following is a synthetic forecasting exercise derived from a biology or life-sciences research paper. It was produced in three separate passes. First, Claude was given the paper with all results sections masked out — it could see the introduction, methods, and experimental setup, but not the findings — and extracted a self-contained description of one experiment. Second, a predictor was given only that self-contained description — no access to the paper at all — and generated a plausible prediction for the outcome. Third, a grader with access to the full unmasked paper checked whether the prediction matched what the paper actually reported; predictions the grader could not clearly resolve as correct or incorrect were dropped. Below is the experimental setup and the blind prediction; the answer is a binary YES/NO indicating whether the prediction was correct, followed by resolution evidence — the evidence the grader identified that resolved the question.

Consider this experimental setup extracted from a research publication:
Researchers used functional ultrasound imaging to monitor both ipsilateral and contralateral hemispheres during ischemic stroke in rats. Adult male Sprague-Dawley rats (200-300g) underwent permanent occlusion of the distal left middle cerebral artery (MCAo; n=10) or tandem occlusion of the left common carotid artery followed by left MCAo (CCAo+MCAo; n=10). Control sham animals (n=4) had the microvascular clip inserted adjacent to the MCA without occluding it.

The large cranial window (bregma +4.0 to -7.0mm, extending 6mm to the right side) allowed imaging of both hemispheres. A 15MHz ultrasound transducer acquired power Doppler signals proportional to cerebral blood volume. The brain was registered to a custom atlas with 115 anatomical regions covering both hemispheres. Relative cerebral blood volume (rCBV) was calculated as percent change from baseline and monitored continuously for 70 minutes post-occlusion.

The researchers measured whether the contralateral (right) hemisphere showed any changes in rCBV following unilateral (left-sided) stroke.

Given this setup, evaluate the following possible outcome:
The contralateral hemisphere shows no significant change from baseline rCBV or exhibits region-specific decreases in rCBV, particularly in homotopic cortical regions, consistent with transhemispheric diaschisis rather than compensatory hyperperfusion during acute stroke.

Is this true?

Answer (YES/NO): NO